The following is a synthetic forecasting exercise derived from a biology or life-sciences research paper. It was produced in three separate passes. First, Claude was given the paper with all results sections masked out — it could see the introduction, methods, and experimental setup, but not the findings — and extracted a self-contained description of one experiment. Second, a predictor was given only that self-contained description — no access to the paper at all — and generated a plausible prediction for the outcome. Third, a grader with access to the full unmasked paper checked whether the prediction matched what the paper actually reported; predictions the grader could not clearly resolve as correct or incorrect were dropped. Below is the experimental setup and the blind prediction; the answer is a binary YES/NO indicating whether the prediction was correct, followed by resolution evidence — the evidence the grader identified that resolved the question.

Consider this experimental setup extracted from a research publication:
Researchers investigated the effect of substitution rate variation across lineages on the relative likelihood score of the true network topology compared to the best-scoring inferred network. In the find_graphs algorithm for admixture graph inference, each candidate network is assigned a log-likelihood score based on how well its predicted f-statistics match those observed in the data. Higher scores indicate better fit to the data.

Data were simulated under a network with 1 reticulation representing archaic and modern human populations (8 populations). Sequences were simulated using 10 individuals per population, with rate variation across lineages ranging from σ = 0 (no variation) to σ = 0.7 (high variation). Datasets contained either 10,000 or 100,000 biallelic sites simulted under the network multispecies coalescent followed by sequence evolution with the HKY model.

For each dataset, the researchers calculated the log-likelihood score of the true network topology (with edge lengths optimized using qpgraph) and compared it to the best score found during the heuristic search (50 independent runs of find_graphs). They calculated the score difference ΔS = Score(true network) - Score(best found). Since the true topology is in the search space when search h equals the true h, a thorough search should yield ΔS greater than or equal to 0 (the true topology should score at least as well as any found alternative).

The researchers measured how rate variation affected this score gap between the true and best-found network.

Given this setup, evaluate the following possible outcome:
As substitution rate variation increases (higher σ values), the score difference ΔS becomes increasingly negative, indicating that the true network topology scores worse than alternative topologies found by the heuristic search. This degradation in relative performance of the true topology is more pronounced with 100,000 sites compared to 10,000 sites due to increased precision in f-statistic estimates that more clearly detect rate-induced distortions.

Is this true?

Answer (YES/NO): NO